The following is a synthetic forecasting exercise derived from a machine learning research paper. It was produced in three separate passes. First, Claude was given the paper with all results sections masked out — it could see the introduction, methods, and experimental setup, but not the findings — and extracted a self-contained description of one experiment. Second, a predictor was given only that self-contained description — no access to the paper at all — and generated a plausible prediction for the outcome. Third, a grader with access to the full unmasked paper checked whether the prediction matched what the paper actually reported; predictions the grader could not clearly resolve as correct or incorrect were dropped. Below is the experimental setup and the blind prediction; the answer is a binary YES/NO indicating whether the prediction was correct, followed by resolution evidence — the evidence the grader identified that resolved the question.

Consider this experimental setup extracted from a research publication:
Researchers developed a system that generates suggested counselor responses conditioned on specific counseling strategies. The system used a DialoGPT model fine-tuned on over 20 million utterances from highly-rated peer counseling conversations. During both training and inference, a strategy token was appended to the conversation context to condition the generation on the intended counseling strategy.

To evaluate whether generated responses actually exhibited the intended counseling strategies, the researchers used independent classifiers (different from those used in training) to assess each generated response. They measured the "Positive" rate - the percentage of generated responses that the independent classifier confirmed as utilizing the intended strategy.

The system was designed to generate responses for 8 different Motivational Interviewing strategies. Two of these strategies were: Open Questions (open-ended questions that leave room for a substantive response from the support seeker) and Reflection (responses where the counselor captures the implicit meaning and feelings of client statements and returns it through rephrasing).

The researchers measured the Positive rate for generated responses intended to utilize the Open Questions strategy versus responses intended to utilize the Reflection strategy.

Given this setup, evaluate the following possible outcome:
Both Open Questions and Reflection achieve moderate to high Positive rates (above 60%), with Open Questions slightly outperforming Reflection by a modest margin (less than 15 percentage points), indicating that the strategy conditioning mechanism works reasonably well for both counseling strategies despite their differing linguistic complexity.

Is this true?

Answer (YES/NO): NO